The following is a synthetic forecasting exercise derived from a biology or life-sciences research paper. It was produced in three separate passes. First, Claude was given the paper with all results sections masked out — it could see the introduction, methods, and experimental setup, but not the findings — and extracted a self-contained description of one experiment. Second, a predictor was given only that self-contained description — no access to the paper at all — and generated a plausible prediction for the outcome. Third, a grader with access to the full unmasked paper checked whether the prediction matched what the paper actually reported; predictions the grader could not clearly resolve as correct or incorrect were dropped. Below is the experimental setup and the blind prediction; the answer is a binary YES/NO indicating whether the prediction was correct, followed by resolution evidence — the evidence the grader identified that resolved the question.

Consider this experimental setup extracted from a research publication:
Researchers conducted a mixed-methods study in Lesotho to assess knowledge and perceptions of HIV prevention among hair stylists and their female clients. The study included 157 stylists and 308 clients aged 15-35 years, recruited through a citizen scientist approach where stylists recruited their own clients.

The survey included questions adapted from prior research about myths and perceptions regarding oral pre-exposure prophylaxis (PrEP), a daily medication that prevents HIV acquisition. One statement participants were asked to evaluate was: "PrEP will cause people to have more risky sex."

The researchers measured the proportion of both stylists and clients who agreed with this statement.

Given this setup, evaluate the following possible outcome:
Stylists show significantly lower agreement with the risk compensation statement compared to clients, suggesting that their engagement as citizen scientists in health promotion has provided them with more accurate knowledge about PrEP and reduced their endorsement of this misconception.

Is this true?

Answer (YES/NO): NO